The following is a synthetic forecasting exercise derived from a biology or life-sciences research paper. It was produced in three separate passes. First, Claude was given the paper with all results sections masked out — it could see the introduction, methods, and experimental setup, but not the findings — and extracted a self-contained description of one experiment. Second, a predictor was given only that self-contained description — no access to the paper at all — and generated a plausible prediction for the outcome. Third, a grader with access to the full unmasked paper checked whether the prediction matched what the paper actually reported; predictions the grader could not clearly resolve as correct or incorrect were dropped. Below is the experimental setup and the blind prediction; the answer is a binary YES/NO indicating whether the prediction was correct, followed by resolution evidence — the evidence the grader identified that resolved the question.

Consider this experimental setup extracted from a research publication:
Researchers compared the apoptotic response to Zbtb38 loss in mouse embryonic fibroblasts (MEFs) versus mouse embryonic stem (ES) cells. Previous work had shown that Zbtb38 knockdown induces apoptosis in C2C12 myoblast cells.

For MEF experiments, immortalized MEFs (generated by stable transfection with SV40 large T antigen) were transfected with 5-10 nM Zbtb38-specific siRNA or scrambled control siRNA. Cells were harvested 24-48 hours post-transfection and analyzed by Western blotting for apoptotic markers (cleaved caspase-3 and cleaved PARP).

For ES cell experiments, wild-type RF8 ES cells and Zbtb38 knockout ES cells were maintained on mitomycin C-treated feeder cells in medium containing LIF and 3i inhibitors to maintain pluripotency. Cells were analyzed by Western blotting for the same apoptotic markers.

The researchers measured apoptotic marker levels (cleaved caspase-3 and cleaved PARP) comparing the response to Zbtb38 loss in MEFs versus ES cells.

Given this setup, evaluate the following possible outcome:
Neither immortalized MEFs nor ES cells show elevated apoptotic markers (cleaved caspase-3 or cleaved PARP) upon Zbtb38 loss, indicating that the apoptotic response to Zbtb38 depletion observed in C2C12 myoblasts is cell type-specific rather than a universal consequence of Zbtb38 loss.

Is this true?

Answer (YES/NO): NO